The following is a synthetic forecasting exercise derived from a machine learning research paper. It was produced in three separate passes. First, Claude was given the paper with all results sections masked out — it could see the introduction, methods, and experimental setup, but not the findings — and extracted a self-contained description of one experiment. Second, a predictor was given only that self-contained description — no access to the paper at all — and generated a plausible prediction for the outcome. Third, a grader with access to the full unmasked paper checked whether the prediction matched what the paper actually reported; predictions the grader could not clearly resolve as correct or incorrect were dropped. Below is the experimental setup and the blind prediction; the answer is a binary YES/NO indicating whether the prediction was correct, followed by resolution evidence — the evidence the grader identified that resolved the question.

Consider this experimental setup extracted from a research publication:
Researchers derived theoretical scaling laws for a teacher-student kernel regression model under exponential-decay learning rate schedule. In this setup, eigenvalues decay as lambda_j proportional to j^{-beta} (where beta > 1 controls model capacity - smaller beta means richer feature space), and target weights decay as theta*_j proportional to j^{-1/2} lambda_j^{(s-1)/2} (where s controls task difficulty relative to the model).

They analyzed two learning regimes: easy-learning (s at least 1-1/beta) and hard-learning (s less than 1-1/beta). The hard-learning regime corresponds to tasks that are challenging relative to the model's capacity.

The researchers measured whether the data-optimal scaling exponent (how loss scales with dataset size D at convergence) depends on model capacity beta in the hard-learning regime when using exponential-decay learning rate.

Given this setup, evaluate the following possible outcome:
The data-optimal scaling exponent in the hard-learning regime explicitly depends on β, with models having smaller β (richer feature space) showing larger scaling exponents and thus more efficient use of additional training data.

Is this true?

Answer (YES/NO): NO